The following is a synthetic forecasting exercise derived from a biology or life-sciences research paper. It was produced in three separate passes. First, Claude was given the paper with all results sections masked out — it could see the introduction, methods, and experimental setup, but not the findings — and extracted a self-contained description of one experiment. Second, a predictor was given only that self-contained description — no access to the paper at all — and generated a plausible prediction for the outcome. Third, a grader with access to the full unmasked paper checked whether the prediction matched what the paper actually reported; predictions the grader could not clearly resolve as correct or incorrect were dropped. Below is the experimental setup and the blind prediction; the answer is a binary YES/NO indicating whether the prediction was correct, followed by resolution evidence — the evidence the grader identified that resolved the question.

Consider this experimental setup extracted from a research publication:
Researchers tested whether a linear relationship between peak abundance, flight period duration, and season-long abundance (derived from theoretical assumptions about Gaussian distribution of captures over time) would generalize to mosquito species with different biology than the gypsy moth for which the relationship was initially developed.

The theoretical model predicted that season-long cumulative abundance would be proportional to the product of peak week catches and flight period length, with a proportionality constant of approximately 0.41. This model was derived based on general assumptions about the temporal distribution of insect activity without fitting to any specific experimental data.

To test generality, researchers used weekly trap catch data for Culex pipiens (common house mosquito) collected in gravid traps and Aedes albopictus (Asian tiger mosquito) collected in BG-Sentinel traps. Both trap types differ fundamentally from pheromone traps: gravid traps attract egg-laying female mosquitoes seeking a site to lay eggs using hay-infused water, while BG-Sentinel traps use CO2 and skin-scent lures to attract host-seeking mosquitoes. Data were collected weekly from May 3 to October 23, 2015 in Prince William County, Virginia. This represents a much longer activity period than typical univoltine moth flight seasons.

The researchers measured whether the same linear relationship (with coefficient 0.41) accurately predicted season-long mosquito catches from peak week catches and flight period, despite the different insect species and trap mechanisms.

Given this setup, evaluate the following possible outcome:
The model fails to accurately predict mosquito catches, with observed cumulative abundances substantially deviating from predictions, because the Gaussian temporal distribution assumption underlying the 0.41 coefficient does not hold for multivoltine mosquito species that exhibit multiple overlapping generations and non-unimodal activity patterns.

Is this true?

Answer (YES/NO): NO